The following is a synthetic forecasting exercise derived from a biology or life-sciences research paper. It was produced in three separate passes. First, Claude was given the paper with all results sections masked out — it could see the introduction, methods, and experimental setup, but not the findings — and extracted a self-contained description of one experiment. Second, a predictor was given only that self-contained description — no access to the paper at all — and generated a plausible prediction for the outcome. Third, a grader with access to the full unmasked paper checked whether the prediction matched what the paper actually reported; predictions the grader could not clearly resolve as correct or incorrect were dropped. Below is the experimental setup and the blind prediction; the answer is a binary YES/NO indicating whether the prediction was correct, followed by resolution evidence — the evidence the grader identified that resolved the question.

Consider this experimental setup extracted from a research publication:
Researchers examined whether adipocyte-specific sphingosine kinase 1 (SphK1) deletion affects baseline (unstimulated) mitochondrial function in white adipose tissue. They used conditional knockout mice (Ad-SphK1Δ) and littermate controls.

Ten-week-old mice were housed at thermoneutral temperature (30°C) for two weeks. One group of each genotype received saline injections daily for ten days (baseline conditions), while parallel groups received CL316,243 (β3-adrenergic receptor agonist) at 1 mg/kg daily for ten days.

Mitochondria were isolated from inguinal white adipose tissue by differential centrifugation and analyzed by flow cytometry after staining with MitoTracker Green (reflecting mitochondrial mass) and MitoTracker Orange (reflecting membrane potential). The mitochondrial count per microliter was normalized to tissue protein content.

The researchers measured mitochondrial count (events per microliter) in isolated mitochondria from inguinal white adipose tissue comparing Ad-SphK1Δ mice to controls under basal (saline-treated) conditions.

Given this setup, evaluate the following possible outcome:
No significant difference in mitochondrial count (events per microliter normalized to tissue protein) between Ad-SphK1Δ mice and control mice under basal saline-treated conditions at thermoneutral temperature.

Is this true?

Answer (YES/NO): NO